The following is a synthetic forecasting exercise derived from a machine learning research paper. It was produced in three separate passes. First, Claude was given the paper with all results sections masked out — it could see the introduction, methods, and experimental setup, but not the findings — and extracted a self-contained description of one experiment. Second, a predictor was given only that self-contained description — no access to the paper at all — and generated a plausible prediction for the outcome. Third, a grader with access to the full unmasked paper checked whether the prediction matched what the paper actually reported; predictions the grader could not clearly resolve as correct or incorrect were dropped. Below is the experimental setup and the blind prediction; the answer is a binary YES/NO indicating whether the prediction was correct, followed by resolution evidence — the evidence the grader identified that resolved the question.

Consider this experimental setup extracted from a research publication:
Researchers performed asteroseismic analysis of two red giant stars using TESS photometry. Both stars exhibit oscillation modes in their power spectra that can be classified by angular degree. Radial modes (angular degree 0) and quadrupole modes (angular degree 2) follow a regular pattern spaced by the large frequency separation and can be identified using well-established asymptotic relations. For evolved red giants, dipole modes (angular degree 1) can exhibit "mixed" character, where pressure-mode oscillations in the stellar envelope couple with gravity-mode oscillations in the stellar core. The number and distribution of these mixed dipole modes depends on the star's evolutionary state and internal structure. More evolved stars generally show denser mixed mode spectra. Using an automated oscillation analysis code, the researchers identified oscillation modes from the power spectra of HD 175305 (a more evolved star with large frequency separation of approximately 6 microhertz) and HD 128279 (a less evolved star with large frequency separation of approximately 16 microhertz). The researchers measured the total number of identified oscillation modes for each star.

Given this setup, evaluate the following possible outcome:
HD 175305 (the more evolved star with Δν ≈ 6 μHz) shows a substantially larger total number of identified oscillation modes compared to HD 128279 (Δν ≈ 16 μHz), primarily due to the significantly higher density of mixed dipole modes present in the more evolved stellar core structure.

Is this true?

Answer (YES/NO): NO